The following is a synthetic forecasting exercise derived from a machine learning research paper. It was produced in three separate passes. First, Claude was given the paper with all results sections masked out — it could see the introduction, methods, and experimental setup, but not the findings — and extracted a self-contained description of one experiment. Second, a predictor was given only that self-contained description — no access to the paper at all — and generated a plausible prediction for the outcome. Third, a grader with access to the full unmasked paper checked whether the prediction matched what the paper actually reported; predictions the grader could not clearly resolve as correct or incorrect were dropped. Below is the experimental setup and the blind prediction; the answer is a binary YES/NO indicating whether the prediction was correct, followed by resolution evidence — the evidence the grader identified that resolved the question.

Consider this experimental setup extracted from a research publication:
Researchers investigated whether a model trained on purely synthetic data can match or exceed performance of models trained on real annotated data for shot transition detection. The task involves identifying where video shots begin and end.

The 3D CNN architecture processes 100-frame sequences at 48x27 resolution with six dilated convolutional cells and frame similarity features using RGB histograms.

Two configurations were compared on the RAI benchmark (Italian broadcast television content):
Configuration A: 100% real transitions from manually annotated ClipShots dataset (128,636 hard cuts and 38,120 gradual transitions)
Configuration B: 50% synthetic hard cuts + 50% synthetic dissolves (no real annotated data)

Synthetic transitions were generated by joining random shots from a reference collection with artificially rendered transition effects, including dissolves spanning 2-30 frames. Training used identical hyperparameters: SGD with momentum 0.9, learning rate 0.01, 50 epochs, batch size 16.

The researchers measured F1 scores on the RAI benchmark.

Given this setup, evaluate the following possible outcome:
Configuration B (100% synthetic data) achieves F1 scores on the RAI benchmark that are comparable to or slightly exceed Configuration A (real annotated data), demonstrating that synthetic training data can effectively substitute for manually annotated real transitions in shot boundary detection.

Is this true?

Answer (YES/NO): NO